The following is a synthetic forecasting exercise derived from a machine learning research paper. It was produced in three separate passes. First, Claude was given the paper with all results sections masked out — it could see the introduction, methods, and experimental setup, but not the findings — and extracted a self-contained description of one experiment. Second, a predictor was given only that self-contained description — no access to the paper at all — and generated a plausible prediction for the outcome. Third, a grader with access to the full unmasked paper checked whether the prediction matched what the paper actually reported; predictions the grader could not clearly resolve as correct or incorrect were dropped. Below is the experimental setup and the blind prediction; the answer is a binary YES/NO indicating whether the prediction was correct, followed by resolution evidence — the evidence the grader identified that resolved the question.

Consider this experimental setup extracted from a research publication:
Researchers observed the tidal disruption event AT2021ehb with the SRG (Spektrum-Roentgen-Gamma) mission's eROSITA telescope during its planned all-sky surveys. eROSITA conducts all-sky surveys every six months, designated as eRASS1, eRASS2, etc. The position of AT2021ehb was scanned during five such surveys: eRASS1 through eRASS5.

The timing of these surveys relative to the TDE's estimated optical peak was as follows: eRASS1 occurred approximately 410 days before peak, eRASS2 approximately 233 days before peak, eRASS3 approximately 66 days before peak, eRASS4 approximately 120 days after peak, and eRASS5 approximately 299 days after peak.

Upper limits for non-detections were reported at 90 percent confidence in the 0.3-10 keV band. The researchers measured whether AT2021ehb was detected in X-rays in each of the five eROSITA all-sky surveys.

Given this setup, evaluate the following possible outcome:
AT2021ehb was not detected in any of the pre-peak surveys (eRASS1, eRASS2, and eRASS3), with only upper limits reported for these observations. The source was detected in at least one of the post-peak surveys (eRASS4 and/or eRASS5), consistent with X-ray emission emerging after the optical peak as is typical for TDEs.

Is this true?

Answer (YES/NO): YES